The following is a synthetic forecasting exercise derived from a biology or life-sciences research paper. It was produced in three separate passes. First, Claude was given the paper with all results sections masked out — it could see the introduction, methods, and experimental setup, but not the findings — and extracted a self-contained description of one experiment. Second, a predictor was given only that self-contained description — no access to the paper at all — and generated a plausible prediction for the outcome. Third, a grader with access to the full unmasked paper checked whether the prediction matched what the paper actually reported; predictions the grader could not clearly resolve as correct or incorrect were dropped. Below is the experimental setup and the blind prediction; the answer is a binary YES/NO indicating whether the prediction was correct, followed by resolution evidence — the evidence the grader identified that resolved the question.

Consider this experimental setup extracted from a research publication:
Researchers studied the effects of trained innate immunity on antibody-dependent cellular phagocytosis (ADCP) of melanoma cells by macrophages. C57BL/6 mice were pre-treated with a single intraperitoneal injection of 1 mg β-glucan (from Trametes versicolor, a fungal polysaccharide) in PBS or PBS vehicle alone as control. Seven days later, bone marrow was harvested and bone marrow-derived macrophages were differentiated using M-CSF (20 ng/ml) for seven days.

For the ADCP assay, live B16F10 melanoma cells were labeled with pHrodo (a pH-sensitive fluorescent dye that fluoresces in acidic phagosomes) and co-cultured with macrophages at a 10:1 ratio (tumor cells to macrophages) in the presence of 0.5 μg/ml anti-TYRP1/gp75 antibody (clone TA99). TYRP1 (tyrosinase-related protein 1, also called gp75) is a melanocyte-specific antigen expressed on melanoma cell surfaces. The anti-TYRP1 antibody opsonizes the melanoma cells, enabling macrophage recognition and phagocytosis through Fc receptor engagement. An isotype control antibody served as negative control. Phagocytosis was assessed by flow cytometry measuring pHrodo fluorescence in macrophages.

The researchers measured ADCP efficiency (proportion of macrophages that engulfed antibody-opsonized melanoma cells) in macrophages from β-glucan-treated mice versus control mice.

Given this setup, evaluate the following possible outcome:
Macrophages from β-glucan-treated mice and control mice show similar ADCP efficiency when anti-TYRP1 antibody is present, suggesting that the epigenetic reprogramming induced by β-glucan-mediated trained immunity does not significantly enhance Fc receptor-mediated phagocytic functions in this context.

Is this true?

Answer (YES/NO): YES